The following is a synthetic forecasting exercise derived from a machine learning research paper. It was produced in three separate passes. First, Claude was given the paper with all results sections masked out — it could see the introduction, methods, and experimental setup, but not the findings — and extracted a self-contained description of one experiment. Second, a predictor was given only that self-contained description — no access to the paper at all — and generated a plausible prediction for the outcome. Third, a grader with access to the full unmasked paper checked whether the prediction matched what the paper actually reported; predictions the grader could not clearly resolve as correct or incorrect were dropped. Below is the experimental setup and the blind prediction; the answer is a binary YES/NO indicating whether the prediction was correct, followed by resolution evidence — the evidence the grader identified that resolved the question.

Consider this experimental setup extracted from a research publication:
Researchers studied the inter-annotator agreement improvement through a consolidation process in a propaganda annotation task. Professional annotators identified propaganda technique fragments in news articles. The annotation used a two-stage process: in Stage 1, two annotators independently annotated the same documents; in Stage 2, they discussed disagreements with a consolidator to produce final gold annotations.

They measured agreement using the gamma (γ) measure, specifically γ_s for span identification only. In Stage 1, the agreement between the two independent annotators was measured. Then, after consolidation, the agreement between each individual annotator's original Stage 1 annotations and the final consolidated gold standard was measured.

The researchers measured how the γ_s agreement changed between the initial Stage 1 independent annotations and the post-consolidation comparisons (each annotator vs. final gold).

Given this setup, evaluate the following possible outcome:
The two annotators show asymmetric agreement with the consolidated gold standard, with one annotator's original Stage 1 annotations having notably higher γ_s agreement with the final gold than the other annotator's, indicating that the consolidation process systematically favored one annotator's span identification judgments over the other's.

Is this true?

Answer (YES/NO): YES